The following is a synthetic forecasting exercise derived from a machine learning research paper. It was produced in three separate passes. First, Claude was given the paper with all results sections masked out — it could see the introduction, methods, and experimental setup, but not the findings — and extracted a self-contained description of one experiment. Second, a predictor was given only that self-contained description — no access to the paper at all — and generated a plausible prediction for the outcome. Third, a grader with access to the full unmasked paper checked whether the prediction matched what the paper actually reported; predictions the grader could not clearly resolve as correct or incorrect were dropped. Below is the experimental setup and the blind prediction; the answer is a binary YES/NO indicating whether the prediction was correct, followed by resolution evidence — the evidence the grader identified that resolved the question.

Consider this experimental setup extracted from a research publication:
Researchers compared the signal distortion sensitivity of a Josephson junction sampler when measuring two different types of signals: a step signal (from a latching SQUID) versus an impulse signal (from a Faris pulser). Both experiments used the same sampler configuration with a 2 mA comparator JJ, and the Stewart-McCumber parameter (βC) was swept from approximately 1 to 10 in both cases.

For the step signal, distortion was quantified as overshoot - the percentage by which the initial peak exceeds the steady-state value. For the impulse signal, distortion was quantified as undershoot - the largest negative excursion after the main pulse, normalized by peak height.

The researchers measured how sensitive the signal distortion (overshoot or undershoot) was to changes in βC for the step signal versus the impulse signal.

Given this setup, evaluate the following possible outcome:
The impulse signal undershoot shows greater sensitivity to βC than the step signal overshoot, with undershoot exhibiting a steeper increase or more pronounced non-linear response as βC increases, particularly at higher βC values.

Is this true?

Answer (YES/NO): YES